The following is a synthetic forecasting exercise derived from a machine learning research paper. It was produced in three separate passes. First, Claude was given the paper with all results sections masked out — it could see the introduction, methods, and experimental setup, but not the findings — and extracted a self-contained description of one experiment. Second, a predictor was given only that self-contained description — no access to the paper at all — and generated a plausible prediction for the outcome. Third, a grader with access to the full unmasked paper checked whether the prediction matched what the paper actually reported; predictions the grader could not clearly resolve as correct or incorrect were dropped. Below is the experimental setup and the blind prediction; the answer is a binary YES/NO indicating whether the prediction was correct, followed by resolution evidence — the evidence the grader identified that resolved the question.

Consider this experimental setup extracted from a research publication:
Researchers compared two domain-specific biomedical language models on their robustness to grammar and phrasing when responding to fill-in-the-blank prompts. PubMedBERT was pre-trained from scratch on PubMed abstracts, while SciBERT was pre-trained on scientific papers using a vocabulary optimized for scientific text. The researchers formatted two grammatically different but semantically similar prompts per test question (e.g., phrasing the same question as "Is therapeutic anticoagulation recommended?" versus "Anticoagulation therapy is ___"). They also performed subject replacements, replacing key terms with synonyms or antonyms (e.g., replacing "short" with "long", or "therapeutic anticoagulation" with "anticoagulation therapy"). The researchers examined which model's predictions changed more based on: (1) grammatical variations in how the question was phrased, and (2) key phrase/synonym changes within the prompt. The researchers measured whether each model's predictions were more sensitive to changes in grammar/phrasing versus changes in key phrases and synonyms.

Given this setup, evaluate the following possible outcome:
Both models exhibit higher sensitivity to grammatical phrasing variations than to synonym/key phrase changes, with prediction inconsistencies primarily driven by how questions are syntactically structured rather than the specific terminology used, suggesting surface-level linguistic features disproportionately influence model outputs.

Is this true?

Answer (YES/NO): NO